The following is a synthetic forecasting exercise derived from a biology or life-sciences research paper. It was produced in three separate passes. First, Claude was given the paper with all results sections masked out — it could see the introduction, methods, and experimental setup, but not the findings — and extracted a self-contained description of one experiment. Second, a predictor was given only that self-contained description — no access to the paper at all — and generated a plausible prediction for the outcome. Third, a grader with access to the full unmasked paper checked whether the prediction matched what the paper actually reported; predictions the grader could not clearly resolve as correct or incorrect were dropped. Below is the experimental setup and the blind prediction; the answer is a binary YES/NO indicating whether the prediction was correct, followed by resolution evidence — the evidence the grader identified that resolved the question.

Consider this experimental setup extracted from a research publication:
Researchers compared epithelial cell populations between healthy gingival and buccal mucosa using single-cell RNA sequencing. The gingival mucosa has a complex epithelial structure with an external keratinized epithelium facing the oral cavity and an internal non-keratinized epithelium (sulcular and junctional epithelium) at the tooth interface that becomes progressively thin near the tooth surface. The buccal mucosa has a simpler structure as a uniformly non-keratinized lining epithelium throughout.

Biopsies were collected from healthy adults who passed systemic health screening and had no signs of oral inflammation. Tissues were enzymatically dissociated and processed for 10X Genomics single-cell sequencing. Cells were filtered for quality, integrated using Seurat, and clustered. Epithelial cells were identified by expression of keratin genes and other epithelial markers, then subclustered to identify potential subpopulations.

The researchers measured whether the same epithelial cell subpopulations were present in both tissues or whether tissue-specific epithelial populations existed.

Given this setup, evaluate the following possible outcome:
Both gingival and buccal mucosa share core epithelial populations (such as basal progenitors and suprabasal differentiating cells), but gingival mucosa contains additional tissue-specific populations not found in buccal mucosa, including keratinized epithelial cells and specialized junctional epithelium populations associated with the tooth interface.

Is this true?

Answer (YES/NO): NO